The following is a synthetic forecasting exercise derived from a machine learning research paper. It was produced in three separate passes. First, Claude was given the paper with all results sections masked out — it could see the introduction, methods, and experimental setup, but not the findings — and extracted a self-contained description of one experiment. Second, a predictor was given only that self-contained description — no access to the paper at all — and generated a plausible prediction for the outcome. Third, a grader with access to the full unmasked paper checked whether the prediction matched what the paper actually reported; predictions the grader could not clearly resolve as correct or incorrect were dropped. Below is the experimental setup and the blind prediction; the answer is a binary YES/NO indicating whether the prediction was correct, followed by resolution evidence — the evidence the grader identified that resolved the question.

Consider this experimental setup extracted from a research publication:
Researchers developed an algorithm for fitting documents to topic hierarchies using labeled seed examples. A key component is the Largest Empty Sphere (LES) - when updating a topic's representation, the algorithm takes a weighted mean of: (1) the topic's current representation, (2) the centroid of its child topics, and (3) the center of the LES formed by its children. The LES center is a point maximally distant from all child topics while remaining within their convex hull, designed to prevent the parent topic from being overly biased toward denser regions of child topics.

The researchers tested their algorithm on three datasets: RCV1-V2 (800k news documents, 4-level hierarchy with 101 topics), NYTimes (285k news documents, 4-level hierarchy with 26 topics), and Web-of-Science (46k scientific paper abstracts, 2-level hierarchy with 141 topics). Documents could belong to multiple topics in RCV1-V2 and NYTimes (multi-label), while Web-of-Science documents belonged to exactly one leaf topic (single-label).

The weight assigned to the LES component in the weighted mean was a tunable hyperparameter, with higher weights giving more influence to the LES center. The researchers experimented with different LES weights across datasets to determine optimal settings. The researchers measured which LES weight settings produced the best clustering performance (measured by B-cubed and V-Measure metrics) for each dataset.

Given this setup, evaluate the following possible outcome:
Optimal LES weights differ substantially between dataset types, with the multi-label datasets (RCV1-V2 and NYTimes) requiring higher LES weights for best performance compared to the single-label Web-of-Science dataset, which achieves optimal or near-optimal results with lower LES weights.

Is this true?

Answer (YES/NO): NO